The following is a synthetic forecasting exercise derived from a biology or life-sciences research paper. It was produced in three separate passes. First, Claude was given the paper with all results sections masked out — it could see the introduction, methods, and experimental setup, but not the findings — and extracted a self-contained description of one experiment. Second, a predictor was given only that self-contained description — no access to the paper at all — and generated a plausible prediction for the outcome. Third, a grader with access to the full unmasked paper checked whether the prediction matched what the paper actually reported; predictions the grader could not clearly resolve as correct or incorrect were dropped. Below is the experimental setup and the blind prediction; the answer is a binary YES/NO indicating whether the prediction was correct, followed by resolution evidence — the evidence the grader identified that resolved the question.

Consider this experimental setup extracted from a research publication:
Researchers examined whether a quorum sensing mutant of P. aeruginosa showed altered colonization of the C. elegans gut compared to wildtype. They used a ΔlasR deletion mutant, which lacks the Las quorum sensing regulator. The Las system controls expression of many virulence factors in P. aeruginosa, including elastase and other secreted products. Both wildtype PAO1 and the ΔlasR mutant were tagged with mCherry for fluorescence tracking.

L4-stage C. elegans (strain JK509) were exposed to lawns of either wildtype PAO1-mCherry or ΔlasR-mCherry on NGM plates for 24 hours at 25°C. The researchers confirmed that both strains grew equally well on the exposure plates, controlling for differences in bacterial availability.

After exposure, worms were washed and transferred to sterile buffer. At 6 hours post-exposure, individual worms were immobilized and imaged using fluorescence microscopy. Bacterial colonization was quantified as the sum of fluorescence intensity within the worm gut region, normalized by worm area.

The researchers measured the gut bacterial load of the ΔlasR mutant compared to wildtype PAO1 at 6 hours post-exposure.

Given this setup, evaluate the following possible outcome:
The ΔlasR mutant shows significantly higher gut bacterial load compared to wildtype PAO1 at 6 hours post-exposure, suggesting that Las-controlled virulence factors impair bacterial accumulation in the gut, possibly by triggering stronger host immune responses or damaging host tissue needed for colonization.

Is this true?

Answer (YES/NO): NO